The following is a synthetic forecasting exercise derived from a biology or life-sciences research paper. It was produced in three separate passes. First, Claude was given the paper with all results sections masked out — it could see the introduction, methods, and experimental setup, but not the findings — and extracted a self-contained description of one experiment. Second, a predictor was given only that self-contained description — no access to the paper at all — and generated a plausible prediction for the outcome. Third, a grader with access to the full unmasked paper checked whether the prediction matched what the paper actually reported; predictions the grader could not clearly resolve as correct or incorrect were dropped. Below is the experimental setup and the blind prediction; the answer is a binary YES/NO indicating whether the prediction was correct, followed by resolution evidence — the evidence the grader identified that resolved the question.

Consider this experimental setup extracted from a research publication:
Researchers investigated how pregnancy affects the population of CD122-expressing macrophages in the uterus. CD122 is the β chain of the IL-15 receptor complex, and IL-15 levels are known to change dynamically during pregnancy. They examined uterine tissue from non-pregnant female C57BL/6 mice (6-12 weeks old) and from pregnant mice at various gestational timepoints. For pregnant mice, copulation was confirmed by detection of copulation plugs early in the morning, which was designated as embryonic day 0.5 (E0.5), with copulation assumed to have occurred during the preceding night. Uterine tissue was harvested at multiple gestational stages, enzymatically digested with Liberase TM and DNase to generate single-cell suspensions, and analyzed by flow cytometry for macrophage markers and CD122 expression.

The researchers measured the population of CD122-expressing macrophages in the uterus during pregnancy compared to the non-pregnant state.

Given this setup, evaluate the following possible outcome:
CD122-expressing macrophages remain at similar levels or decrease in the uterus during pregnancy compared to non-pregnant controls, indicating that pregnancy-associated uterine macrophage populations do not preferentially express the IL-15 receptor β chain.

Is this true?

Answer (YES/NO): NO